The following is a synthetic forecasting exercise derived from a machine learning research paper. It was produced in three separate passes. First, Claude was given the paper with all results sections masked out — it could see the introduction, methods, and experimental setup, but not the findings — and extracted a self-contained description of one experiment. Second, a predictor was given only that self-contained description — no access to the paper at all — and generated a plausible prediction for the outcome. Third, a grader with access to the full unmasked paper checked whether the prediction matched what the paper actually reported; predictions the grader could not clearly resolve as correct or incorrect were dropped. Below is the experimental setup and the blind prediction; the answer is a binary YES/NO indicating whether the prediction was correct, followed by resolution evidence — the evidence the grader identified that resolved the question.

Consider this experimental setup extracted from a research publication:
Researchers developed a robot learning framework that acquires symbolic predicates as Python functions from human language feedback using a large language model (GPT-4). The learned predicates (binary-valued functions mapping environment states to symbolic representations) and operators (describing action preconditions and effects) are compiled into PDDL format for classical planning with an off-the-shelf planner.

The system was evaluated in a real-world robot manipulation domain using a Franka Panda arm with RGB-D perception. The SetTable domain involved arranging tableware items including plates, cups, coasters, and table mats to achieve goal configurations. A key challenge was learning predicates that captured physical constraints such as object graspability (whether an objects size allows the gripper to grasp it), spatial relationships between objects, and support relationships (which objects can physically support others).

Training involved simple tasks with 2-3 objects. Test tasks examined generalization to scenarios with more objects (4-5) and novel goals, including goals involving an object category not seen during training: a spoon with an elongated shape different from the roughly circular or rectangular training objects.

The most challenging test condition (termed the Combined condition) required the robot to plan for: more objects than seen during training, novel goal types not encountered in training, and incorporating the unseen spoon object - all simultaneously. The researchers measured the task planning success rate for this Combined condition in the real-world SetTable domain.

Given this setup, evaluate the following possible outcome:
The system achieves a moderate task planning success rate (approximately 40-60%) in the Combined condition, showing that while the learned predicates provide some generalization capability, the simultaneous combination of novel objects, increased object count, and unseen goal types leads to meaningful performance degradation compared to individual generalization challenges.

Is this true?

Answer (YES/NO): YES